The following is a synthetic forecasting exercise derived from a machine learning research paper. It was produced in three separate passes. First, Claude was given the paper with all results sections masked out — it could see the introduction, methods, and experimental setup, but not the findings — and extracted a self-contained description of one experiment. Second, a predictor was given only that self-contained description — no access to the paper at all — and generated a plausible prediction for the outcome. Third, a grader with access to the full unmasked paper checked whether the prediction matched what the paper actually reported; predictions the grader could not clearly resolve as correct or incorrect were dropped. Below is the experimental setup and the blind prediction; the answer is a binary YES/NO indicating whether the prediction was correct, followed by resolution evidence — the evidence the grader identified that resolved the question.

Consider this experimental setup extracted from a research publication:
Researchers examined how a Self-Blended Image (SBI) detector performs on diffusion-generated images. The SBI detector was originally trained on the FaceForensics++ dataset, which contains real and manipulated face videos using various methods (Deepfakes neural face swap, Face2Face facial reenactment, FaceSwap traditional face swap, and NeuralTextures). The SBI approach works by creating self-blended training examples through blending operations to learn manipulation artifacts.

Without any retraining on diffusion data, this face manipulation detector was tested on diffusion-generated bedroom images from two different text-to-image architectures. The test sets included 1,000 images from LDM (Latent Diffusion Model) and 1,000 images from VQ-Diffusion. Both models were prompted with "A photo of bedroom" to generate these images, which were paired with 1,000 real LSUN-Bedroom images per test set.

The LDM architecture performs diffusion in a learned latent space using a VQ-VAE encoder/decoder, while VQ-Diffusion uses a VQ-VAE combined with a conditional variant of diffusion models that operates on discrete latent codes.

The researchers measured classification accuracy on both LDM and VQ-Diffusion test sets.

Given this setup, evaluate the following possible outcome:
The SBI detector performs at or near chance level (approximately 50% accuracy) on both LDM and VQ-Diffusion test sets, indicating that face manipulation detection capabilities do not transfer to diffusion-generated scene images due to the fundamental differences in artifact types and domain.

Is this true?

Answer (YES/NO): NO